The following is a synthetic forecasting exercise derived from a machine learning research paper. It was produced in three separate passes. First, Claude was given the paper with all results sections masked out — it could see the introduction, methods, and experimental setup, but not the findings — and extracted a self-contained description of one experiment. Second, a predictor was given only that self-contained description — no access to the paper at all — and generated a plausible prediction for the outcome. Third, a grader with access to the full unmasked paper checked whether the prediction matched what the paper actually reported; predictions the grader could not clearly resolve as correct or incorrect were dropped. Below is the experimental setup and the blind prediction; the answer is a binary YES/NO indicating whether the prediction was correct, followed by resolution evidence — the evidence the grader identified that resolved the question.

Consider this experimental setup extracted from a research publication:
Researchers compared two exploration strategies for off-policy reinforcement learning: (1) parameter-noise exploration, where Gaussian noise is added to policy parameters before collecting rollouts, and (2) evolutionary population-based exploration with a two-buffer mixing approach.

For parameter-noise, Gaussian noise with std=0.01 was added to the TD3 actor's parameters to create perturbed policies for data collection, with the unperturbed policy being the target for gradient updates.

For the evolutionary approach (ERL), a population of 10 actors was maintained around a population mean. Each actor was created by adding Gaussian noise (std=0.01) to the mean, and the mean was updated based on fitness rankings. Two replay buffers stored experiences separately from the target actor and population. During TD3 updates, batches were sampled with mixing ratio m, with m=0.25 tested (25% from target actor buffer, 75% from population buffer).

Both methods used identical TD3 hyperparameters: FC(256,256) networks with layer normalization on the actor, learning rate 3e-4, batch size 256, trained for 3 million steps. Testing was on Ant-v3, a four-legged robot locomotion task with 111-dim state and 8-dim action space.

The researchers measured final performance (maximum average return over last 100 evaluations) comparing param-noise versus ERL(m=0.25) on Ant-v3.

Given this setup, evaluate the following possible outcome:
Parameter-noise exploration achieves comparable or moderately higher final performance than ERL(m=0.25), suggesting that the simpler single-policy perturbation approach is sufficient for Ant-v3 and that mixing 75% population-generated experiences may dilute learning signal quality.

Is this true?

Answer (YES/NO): NO